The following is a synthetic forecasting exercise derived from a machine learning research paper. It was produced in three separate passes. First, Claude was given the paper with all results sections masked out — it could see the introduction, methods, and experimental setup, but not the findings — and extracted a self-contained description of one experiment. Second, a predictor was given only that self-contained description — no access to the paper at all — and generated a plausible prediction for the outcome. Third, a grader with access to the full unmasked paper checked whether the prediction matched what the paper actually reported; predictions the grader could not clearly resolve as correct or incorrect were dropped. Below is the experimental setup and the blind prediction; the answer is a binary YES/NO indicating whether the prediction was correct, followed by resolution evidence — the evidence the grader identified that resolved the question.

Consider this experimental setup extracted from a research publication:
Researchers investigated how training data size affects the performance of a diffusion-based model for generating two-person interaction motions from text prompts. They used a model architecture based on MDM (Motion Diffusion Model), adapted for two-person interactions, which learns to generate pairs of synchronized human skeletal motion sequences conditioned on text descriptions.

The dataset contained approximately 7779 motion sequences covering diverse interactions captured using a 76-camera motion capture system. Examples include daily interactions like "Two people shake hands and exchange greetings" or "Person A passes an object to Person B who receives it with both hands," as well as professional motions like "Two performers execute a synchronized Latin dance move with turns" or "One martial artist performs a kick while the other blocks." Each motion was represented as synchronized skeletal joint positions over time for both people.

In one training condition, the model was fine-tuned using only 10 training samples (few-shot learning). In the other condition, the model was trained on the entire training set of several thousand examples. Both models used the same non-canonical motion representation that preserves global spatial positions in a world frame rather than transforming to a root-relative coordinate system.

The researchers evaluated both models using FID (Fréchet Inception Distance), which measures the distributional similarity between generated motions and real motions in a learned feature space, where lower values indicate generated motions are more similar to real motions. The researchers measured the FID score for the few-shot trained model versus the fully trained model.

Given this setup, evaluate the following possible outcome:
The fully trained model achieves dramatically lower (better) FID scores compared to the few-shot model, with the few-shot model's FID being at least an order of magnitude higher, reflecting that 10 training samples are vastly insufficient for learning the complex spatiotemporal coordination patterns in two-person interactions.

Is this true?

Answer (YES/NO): NO